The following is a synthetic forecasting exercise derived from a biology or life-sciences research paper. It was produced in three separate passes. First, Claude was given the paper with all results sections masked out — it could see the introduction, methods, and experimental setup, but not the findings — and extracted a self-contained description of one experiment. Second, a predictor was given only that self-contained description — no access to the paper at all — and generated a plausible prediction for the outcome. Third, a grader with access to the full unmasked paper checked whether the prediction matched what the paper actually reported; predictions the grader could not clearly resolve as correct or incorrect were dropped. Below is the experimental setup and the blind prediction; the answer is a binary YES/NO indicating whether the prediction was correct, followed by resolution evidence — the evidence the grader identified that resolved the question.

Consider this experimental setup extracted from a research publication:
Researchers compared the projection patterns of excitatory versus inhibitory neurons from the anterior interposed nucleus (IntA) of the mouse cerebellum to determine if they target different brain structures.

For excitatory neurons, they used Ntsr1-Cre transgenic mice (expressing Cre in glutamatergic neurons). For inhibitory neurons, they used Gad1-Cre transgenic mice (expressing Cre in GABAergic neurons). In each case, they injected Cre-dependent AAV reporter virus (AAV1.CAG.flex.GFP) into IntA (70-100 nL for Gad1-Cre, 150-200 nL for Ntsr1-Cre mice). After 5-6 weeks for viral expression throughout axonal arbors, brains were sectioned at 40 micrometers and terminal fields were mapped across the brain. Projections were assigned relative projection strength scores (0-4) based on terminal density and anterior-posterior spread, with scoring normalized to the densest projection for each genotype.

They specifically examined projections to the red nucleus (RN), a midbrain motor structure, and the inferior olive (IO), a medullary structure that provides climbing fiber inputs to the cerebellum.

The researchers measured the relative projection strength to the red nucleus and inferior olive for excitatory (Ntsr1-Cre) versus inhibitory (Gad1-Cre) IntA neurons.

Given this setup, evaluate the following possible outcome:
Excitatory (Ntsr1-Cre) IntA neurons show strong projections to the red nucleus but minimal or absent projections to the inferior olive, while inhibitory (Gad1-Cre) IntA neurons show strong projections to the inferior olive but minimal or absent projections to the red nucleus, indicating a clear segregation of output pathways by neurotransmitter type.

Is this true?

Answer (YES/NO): NO